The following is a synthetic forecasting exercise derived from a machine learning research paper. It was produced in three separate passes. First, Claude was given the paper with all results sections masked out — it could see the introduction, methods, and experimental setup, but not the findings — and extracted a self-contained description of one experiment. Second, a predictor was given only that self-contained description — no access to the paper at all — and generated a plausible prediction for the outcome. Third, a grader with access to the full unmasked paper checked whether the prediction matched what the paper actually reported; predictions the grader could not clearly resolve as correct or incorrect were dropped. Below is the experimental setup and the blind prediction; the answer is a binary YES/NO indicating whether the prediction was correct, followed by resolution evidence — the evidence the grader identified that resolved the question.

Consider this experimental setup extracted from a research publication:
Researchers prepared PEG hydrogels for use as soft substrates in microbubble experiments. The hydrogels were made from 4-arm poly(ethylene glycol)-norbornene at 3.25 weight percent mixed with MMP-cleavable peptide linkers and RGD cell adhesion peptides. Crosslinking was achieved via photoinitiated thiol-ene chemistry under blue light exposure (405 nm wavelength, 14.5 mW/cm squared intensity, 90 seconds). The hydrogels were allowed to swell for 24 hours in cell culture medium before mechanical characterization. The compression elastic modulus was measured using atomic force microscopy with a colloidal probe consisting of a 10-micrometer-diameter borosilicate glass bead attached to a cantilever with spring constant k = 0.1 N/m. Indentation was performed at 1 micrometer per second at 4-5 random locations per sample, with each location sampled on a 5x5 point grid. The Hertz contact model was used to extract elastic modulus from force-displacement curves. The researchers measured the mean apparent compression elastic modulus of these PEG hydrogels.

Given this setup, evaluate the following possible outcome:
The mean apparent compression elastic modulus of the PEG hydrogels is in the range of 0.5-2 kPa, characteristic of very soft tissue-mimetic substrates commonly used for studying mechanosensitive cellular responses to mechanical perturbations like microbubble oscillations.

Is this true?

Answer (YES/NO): YES